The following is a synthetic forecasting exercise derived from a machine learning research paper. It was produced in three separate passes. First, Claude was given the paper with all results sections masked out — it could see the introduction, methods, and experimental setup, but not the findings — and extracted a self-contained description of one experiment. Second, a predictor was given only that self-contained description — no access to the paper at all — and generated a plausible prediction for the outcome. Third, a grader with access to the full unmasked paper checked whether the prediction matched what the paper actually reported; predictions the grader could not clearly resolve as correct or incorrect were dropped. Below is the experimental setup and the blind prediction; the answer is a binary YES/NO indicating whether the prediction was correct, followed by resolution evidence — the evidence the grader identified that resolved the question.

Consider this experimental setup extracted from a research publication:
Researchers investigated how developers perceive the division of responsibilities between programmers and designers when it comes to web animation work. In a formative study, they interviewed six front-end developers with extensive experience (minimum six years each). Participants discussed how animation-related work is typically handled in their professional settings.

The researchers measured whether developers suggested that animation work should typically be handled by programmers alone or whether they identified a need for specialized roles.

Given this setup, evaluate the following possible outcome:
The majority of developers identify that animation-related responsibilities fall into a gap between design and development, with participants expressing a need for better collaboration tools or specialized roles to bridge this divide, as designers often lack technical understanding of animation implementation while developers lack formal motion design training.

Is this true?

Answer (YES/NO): NO